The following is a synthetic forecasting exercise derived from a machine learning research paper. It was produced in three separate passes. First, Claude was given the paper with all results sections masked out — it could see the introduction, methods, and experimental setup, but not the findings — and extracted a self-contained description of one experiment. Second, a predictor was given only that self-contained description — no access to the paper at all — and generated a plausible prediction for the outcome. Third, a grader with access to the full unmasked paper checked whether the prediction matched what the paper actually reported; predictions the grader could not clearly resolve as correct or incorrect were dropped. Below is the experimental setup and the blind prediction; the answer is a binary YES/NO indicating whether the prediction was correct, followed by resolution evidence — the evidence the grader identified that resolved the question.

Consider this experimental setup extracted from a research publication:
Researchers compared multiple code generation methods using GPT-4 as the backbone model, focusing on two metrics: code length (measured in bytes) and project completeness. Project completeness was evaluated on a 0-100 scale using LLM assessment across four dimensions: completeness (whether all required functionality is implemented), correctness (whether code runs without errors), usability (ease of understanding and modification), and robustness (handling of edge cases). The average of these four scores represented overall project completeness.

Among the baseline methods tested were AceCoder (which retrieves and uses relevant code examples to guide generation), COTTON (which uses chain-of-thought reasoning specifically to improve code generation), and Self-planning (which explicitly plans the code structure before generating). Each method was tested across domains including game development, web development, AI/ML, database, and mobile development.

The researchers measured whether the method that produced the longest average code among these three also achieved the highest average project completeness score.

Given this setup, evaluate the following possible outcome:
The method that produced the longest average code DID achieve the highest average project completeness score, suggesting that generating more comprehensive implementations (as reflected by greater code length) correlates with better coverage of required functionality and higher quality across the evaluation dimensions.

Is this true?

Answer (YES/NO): NO